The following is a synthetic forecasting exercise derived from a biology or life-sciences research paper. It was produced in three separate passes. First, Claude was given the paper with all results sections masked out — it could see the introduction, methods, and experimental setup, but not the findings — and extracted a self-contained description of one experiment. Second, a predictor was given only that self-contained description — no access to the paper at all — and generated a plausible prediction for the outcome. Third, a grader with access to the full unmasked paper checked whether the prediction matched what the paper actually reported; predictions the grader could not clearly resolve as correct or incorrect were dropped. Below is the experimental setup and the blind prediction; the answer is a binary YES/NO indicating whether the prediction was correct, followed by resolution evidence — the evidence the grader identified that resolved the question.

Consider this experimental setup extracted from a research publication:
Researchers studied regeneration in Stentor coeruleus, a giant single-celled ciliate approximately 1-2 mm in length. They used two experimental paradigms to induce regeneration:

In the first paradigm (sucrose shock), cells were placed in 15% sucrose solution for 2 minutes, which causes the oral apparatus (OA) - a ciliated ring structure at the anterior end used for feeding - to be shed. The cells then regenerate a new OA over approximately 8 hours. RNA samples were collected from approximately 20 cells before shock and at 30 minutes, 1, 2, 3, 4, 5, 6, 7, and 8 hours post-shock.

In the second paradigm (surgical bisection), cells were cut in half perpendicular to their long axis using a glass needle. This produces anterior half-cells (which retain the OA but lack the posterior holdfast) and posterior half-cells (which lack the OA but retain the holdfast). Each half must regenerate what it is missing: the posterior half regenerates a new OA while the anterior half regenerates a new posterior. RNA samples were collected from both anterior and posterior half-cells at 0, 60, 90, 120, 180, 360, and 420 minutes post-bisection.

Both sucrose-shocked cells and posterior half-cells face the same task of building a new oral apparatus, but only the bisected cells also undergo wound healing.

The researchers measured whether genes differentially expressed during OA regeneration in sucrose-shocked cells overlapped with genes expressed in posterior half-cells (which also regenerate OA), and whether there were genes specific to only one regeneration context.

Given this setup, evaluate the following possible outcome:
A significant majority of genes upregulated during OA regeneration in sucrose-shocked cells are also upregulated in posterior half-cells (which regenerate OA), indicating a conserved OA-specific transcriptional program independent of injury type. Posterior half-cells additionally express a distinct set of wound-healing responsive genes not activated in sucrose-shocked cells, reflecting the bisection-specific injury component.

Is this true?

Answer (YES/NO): NO